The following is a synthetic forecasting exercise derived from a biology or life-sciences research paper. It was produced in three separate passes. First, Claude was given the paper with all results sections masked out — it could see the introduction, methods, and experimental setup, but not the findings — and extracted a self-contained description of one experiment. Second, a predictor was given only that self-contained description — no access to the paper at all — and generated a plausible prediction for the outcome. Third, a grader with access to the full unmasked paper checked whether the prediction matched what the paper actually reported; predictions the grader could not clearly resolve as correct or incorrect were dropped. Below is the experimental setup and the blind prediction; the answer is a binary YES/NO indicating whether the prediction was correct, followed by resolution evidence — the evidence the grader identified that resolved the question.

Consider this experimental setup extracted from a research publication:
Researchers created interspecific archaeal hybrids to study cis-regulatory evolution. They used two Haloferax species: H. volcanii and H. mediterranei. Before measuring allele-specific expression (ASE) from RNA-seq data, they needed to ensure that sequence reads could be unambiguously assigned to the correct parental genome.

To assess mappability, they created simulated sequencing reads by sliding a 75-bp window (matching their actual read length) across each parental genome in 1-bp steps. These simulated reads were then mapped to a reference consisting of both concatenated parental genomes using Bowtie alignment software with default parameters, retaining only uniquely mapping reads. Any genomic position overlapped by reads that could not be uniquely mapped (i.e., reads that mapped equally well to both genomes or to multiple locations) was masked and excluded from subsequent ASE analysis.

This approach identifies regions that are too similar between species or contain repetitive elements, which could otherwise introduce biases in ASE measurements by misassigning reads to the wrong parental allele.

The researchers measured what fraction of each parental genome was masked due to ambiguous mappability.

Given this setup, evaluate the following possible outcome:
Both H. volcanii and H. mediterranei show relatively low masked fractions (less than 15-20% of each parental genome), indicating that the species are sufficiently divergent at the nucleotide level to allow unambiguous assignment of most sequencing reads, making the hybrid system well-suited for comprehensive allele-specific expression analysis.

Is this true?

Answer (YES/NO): YES